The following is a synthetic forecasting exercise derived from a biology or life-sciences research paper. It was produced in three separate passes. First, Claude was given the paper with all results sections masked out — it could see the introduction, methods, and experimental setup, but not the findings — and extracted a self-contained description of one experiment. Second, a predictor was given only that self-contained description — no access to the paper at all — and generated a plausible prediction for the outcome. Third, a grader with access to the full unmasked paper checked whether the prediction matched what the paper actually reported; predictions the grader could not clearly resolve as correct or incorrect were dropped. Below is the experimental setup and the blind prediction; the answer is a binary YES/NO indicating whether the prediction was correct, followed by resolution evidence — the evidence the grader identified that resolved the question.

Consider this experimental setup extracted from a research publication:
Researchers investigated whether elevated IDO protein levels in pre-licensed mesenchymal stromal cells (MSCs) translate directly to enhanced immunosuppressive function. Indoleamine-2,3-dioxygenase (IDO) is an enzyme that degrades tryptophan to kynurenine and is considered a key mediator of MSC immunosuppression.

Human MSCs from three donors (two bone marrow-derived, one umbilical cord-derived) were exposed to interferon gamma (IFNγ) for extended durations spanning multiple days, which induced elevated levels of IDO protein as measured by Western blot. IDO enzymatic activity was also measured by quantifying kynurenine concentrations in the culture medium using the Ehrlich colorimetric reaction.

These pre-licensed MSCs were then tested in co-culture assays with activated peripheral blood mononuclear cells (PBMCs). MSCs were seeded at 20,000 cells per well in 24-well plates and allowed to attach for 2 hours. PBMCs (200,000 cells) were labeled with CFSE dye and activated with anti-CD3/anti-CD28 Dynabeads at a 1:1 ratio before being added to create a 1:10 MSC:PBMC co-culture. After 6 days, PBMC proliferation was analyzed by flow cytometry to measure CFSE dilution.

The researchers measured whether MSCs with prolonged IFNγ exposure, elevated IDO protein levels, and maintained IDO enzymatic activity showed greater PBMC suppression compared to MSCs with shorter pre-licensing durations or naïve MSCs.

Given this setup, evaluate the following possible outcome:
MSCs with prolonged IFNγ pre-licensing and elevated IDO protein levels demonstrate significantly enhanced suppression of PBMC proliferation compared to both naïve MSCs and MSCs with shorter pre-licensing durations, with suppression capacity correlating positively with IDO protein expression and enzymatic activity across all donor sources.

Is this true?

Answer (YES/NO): NO